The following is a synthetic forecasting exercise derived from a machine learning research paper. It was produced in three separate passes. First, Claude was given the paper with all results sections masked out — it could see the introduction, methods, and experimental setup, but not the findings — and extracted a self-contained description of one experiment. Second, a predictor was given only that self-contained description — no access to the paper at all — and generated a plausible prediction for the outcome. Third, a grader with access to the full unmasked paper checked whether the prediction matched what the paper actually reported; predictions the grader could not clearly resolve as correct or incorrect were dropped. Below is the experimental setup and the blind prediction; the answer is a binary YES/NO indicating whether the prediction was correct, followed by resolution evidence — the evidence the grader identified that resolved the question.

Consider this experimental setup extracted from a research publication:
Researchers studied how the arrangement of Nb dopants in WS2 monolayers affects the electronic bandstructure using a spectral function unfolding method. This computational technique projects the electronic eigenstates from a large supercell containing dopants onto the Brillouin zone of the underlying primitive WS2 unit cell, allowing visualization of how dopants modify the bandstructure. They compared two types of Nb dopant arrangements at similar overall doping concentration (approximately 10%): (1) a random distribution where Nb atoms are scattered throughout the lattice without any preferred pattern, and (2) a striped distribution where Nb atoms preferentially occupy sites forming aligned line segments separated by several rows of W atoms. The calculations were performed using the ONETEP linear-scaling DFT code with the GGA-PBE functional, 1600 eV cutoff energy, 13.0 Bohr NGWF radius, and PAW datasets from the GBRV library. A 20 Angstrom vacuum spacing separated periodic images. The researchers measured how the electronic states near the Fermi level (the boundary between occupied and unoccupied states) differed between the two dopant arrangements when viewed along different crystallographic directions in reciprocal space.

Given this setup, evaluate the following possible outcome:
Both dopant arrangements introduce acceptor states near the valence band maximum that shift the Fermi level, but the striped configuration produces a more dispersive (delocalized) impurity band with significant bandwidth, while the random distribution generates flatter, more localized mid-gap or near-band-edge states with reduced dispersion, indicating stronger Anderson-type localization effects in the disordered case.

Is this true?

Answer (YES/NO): NO